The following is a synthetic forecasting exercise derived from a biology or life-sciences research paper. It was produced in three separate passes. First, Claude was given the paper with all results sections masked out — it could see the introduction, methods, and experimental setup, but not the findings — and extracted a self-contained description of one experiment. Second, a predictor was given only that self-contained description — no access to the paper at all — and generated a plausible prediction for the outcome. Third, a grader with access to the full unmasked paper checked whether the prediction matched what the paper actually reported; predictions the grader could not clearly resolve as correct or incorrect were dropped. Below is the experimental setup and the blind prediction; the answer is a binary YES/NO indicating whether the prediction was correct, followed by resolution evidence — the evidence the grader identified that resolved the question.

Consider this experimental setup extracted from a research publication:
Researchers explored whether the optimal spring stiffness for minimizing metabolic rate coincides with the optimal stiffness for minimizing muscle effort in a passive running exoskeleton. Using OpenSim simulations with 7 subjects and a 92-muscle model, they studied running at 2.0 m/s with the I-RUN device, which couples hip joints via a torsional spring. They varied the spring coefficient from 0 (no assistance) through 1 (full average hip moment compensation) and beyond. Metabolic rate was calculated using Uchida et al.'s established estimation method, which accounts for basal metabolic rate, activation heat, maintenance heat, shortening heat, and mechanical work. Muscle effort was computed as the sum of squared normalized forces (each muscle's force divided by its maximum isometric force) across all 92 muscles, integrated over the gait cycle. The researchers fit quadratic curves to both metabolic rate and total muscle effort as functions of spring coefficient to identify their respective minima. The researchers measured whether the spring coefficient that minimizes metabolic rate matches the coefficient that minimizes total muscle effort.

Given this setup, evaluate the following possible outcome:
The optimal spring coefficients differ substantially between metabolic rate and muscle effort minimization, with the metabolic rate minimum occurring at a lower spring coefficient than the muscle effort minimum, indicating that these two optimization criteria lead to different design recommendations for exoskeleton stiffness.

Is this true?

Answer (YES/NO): NO